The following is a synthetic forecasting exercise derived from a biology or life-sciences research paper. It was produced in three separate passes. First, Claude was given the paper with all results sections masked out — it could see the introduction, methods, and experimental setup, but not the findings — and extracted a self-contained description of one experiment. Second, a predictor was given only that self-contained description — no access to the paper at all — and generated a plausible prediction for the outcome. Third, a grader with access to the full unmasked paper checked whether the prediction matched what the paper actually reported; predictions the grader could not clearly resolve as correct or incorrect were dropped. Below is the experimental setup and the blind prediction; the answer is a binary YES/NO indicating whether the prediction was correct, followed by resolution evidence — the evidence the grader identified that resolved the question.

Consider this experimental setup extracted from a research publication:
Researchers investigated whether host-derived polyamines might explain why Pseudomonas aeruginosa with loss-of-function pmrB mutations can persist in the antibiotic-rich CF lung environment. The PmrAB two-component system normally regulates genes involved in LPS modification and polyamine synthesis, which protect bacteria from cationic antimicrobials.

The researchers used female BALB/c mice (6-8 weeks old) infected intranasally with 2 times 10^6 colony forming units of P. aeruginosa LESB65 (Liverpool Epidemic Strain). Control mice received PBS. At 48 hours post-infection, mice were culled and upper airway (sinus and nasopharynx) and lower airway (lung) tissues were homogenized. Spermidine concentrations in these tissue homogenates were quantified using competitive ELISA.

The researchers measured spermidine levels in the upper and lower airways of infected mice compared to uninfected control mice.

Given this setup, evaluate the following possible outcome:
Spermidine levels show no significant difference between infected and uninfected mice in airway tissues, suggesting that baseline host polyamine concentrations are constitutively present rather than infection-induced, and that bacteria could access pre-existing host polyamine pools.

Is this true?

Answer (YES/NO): NO